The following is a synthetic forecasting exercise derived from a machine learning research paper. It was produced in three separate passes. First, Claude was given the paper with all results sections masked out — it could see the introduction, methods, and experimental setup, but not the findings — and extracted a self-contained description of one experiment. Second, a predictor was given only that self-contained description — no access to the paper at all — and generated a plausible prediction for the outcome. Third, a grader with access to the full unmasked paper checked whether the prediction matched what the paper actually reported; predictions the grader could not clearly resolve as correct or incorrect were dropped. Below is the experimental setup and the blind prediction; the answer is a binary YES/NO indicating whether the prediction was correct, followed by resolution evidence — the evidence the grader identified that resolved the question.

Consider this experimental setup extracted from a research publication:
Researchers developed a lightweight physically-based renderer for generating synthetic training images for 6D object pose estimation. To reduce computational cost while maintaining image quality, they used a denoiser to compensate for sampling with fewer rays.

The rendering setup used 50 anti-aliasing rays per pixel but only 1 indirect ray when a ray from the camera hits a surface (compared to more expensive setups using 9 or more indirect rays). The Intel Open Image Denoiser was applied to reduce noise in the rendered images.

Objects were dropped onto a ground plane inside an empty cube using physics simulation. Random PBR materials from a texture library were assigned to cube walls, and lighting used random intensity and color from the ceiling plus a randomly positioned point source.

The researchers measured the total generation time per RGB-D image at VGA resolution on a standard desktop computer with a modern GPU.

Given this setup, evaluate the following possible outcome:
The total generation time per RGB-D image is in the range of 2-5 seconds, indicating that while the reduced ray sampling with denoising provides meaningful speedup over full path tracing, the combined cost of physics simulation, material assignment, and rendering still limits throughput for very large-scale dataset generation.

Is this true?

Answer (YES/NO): NO